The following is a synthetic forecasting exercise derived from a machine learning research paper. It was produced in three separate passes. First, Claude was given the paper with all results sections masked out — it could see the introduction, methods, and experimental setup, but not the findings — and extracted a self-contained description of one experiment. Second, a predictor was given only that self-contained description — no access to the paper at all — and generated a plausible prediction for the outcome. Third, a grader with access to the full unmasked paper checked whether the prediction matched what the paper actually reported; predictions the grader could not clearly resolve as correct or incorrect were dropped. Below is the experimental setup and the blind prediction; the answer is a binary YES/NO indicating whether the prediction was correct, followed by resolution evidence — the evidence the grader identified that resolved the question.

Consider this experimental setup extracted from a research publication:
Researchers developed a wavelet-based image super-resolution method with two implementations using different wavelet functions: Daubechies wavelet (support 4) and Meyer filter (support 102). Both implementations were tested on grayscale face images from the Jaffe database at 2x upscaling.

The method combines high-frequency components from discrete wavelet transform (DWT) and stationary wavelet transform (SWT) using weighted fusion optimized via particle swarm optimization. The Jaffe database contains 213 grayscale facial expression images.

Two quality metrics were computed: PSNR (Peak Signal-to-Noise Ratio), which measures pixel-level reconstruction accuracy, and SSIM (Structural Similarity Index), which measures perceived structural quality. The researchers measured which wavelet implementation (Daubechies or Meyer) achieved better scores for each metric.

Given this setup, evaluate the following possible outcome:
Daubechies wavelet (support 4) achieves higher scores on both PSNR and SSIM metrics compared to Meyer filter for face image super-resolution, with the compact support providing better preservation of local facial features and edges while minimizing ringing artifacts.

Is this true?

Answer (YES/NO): NO